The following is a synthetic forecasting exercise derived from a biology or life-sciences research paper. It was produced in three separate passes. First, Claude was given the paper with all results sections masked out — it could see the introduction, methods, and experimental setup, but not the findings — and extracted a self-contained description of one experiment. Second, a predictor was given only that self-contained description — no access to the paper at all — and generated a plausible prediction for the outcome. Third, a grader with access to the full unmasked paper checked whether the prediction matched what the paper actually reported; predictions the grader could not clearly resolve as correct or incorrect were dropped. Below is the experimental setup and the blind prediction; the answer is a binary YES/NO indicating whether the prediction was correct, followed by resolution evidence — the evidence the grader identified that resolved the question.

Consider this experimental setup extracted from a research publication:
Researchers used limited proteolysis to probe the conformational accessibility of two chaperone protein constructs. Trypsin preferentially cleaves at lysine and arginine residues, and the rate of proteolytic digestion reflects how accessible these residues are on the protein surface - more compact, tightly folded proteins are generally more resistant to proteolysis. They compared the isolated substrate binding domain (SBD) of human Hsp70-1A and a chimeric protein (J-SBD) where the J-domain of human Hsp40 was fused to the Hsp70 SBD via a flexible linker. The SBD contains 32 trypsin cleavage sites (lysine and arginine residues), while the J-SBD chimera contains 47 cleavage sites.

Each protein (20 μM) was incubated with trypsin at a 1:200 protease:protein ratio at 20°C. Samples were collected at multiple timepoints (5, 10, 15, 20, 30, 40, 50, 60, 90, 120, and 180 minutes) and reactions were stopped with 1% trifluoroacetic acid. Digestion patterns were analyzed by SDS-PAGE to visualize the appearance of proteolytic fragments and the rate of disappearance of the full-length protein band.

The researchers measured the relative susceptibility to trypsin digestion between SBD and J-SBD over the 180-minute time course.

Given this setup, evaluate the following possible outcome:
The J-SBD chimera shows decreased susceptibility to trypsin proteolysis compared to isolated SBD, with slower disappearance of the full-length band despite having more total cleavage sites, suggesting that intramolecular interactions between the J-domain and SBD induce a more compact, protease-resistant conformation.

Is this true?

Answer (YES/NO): NO